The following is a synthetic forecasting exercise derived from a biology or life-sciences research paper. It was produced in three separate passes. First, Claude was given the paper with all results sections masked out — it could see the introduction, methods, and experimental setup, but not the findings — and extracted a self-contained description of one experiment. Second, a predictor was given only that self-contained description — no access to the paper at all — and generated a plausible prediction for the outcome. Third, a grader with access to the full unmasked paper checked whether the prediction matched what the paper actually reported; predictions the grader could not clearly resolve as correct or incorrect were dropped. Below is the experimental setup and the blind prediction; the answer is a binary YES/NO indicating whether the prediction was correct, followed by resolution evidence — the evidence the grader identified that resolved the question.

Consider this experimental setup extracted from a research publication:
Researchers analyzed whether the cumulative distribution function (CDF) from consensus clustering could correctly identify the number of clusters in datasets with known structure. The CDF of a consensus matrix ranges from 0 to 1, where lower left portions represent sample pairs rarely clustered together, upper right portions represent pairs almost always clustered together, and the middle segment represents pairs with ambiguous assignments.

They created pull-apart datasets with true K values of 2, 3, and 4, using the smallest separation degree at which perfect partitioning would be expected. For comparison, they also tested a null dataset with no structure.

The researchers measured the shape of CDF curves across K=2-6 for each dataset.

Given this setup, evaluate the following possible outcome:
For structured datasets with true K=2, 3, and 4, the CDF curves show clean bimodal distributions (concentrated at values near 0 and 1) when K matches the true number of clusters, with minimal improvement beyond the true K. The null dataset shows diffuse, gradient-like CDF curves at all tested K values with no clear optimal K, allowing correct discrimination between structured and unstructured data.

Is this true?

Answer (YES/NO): YES